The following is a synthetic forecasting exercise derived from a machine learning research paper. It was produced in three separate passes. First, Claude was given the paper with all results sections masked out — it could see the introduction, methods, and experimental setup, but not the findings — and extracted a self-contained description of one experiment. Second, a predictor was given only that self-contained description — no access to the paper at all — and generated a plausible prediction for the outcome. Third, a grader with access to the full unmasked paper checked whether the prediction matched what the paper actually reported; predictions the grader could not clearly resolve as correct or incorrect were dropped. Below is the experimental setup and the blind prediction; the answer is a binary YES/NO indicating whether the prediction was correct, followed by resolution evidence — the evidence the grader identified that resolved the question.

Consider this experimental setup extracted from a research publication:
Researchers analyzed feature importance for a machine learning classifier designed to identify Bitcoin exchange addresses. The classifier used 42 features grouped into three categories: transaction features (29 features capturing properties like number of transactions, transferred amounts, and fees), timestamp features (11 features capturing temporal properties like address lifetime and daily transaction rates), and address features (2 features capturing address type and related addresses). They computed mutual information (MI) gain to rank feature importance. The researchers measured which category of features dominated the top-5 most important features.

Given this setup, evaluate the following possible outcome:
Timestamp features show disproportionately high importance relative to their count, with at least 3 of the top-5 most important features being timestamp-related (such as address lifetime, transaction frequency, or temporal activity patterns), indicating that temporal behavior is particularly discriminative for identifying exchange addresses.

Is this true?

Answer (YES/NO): YES